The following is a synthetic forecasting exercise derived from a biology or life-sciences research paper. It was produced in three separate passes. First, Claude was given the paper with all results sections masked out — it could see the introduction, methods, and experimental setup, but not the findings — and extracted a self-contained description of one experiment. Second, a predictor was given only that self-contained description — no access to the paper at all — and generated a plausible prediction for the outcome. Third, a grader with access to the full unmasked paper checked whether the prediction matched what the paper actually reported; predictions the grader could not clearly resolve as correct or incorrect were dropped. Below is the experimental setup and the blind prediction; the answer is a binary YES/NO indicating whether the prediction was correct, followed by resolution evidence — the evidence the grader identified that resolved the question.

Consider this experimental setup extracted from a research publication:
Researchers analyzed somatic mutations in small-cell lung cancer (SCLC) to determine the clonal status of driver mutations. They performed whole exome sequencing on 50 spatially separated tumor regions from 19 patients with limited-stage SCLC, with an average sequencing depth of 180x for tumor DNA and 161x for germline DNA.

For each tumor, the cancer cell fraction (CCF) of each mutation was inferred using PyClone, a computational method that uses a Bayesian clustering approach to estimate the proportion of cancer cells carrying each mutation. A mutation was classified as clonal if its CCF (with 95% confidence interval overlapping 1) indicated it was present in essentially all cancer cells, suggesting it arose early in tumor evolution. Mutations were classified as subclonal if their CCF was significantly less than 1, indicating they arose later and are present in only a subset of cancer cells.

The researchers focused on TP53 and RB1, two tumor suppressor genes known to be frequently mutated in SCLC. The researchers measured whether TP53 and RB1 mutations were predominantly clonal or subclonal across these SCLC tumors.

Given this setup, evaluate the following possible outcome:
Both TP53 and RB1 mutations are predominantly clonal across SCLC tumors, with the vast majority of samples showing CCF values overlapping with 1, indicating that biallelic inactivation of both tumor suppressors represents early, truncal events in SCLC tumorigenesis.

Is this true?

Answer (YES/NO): YES